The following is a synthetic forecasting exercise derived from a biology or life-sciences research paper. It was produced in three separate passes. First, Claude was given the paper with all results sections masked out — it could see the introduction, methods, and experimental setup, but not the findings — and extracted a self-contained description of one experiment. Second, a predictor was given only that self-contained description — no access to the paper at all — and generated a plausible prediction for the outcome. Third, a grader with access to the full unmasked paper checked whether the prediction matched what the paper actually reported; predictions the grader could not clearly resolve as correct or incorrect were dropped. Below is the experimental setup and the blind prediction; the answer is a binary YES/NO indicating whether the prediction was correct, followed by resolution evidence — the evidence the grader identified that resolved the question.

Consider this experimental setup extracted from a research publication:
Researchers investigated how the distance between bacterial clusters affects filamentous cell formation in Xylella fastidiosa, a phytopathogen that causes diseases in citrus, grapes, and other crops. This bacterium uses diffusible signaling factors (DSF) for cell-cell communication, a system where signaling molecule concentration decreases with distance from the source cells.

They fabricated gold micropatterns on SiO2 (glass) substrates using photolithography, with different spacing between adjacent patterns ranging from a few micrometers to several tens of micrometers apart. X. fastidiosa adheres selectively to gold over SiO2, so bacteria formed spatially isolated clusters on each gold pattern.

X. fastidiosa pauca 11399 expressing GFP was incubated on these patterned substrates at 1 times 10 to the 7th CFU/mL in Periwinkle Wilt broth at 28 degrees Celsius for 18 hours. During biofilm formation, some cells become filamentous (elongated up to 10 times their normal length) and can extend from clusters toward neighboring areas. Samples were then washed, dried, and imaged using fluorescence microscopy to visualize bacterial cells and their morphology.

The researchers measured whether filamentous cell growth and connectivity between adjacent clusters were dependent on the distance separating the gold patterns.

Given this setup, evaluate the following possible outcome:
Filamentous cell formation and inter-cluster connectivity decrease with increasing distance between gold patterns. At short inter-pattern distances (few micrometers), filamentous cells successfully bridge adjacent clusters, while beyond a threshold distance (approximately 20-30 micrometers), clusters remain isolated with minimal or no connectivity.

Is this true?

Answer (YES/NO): YES